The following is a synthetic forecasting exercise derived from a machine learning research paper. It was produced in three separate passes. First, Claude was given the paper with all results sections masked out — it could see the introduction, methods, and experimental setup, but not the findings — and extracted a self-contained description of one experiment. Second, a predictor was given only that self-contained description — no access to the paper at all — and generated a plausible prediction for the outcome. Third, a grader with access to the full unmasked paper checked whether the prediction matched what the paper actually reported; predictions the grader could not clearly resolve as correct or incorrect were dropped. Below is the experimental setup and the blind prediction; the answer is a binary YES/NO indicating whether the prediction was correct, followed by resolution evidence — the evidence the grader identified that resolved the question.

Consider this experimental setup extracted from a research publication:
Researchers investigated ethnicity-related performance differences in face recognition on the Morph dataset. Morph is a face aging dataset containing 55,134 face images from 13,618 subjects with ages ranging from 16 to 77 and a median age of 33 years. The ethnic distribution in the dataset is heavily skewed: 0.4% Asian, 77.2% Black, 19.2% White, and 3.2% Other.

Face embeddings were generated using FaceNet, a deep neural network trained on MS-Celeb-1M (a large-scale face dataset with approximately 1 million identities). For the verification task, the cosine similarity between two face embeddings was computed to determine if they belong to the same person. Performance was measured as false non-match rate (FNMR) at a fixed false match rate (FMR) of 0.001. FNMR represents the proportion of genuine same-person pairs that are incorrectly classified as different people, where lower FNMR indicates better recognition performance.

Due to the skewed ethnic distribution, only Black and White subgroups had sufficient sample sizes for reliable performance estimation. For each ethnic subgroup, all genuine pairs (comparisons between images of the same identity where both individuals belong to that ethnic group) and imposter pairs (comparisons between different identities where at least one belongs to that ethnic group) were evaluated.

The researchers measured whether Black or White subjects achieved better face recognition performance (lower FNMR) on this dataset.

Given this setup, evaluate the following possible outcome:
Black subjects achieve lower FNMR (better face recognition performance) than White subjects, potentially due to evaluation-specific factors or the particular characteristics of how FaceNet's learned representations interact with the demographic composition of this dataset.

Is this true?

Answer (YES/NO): YES